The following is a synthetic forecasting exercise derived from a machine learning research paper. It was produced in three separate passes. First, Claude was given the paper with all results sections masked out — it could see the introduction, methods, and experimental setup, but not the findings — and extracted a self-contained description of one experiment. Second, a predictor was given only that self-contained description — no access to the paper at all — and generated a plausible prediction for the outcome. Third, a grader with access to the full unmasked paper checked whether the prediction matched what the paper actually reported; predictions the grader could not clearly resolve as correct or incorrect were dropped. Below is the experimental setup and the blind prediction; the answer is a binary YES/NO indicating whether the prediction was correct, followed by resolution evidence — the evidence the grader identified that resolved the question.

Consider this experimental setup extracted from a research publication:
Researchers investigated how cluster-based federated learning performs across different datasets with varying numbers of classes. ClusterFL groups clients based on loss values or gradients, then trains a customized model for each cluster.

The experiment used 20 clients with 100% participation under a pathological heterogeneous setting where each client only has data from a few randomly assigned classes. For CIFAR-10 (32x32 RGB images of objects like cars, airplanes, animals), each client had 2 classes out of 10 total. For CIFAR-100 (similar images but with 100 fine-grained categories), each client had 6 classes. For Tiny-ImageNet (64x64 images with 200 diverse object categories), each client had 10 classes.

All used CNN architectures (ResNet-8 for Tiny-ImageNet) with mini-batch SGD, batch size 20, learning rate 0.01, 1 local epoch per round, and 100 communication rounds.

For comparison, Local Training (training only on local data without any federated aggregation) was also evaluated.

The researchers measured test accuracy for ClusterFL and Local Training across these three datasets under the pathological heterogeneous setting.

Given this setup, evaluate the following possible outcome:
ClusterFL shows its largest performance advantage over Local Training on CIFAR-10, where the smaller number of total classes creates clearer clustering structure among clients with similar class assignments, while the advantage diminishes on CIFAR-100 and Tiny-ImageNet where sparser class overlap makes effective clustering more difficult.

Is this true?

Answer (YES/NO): NO